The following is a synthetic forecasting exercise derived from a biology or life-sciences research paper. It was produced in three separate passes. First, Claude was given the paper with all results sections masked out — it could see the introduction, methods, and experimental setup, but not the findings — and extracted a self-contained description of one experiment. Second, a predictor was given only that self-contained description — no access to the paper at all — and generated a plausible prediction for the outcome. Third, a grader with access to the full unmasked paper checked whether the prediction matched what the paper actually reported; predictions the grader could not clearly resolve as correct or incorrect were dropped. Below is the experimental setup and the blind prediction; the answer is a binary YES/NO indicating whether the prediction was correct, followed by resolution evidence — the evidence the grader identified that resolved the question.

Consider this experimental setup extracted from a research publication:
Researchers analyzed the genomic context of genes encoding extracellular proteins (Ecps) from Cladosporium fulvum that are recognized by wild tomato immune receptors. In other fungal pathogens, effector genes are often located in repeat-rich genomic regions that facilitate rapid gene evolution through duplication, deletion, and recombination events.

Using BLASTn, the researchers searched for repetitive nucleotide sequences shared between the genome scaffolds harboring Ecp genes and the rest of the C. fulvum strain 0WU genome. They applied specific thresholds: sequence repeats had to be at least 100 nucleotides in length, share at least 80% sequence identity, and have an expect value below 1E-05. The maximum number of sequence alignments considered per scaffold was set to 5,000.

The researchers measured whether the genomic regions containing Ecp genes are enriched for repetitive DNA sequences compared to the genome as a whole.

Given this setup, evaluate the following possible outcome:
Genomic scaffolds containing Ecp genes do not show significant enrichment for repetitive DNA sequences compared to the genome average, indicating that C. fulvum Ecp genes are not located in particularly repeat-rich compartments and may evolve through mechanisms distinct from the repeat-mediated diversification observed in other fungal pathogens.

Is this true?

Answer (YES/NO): NO